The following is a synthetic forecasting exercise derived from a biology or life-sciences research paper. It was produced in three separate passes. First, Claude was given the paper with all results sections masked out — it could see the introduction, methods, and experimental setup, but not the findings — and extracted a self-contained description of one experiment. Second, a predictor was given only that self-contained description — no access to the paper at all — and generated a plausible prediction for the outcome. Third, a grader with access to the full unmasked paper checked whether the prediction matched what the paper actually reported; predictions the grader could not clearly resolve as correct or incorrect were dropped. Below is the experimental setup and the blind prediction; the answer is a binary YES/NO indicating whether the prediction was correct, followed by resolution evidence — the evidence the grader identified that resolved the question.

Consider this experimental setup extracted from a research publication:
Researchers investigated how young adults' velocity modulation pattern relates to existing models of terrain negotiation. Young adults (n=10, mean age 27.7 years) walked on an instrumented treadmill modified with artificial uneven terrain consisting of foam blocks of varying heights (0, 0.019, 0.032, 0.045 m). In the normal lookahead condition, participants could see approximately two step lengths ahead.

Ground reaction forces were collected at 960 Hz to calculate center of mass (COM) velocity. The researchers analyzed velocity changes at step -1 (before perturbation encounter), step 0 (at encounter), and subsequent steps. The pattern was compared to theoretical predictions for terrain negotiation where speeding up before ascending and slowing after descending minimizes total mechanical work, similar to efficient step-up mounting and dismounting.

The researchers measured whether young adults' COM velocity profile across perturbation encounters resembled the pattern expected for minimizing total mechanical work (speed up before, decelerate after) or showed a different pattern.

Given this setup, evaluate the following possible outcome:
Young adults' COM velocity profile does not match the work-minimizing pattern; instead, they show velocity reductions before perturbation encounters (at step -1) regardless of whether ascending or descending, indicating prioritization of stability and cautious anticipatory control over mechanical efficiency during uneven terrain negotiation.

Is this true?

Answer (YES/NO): NO